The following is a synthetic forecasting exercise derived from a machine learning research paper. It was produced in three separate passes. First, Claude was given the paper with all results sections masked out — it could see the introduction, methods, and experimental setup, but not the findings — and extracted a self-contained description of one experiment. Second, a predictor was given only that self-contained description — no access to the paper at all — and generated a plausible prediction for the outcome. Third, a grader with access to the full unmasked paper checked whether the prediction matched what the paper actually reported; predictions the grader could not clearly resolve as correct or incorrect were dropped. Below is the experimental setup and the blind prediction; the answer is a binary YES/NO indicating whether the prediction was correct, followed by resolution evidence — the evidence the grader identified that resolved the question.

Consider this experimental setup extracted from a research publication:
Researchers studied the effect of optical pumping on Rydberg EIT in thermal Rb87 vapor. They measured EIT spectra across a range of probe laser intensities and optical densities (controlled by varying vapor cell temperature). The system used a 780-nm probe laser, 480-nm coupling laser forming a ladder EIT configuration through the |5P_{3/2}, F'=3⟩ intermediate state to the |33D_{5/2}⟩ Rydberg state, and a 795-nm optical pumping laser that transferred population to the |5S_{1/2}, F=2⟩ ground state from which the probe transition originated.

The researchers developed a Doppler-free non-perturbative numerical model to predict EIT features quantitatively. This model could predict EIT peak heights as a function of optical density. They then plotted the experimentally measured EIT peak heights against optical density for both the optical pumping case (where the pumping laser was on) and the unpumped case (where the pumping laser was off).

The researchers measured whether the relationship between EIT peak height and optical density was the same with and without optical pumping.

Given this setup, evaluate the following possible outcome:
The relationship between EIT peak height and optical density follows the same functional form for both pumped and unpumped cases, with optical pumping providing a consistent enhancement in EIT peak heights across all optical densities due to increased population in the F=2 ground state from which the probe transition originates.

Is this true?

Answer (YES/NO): NO